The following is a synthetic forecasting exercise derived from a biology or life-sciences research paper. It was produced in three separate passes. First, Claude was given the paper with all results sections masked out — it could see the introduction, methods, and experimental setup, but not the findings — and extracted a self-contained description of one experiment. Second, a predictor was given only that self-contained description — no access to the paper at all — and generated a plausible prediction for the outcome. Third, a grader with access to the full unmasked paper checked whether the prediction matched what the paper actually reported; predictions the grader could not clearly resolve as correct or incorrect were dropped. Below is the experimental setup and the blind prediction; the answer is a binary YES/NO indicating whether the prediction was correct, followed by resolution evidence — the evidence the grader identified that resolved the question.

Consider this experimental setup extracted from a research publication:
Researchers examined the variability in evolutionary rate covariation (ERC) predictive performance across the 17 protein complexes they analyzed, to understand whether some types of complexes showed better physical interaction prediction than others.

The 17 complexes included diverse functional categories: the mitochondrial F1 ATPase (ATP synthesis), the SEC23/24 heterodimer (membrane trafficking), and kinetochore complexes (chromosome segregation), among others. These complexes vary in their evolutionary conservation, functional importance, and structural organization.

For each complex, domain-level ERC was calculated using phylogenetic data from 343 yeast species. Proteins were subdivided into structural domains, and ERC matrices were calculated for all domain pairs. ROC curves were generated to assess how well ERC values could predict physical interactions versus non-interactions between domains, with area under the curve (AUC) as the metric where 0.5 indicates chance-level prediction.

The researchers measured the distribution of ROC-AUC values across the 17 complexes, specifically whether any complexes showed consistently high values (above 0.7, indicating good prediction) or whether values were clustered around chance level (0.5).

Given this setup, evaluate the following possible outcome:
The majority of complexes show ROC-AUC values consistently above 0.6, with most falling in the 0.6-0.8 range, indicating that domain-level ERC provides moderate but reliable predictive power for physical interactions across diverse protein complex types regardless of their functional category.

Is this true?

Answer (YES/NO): NO